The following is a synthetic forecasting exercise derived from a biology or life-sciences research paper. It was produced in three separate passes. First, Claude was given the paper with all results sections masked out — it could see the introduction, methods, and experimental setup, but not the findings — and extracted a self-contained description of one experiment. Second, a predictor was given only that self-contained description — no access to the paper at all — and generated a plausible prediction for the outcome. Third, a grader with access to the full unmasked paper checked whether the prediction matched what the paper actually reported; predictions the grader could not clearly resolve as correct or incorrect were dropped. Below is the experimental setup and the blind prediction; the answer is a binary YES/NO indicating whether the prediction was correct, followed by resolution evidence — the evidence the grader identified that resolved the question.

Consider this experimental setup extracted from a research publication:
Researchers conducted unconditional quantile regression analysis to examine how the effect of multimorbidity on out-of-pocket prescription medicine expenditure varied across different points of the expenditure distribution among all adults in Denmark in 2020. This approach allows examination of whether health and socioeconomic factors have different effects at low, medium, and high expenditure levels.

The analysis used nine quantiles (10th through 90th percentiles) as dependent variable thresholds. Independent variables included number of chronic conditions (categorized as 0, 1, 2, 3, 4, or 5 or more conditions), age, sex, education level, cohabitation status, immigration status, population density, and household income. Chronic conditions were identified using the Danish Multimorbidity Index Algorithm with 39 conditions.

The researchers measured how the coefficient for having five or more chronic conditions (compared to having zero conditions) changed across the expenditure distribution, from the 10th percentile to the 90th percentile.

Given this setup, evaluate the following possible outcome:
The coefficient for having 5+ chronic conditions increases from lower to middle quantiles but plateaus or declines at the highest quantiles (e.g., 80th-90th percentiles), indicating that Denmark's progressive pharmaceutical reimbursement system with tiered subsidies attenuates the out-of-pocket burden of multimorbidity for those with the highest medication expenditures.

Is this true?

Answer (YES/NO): NO